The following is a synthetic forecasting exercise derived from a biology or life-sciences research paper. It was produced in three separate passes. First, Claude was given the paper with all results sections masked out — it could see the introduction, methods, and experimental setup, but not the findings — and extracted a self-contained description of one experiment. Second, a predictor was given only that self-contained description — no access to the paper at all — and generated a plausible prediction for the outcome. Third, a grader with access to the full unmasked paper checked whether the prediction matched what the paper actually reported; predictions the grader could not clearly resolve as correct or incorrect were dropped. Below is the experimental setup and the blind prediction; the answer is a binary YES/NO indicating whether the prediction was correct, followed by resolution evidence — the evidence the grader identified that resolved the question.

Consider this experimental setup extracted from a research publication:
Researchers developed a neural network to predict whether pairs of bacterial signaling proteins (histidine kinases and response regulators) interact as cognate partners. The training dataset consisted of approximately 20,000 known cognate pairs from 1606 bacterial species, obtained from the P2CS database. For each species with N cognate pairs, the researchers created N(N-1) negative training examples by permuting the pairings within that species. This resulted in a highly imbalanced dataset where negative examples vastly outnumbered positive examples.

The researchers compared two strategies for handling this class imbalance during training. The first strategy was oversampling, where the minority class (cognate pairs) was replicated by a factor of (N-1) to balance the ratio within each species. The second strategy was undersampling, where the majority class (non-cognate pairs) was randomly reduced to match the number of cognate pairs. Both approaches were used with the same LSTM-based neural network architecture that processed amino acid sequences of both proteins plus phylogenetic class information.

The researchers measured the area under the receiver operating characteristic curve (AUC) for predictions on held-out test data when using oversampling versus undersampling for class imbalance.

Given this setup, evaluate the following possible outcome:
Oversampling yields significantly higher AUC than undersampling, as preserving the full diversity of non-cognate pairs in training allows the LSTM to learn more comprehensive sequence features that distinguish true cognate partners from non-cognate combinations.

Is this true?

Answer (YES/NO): YES